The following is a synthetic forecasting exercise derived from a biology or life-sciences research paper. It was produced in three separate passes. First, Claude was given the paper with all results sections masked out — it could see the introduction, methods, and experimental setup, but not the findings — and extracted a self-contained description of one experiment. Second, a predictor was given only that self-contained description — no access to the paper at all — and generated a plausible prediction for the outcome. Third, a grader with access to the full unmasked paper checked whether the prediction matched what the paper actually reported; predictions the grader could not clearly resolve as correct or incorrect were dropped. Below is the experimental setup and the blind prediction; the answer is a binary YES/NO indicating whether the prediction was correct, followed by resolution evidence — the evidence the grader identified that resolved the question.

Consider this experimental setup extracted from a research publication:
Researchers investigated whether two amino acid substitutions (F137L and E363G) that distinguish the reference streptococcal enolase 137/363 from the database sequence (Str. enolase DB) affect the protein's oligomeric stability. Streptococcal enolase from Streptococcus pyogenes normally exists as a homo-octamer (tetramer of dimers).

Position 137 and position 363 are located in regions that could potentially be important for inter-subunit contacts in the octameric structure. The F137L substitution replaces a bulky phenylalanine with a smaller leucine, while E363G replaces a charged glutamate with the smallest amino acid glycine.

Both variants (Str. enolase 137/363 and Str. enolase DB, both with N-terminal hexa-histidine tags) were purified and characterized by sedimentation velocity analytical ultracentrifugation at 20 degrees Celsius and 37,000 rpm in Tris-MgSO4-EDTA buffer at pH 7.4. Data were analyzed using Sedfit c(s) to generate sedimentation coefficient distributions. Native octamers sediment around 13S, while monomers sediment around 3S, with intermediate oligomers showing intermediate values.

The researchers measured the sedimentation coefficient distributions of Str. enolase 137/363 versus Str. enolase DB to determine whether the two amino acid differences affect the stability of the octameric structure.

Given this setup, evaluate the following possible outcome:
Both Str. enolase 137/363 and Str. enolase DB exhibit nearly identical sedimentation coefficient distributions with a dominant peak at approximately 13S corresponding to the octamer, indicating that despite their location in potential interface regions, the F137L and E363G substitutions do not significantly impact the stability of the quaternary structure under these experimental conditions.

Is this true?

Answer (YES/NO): YES